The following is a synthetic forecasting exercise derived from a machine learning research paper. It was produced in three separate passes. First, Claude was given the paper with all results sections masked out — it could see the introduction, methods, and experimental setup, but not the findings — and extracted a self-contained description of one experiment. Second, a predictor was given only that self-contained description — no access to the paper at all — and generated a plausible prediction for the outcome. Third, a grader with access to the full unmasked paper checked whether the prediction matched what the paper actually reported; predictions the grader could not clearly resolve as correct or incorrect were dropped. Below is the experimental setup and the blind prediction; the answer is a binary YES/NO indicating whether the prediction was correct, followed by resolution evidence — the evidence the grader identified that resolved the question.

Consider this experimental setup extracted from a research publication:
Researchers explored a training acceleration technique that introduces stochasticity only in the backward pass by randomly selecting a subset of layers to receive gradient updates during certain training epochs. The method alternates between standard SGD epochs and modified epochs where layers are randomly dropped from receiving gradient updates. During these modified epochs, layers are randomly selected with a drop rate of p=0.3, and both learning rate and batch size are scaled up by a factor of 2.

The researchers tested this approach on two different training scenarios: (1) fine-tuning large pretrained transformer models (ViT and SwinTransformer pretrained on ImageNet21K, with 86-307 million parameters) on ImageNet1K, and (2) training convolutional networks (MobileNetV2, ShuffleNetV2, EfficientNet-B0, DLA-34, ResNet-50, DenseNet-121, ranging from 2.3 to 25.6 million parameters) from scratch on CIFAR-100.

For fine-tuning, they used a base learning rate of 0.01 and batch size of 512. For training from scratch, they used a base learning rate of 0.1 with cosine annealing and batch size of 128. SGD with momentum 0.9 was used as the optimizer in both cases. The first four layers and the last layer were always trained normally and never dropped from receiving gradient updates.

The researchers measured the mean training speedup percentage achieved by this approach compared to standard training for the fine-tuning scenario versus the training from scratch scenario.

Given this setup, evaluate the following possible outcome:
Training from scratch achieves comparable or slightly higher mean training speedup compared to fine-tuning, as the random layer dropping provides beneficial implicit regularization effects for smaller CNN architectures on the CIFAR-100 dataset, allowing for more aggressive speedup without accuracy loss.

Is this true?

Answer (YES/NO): NO